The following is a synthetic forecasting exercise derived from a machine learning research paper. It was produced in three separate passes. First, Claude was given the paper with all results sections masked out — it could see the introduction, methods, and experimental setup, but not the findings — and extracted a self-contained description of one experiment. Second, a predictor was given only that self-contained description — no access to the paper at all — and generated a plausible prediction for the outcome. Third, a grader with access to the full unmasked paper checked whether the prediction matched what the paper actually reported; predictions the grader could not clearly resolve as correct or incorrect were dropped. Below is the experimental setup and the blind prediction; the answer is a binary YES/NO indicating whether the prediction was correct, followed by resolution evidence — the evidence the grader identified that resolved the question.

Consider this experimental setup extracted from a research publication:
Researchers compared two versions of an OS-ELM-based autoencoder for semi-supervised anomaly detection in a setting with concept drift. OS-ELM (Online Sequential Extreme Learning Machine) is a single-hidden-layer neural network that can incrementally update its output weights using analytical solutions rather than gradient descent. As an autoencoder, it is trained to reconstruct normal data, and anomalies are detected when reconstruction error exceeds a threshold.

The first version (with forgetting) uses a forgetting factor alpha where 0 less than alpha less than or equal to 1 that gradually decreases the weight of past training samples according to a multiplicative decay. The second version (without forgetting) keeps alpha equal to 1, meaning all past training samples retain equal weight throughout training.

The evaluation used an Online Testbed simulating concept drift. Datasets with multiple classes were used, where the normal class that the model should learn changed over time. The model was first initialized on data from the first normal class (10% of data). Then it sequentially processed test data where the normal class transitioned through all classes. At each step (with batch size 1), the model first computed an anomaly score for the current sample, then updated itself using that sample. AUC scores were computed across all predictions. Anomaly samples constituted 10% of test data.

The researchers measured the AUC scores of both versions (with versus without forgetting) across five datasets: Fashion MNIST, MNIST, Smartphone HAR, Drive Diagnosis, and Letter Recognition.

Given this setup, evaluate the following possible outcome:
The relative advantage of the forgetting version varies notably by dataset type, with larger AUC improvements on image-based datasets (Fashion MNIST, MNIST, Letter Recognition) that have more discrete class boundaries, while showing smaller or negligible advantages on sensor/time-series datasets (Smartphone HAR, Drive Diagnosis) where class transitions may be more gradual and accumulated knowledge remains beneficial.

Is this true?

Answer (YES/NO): NO